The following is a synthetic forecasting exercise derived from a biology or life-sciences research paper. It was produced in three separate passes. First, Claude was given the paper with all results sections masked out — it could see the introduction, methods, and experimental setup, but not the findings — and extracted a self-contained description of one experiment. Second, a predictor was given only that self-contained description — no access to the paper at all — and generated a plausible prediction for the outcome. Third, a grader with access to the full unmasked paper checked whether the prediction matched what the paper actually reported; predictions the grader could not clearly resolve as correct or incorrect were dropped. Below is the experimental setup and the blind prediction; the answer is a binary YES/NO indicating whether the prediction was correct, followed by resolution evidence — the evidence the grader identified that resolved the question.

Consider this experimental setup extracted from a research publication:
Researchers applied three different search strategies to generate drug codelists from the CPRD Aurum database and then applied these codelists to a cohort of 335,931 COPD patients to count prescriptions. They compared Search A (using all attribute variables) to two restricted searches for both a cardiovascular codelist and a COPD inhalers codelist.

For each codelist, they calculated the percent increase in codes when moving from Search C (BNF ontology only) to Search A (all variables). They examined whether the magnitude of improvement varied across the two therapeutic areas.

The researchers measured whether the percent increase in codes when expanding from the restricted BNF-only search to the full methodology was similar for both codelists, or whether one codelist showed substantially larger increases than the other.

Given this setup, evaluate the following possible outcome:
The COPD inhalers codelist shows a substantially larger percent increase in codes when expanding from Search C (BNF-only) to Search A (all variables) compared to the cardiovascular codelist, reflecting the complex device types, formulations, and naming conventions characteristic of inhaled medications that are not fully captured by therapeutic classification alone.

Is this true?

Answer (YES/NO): YES